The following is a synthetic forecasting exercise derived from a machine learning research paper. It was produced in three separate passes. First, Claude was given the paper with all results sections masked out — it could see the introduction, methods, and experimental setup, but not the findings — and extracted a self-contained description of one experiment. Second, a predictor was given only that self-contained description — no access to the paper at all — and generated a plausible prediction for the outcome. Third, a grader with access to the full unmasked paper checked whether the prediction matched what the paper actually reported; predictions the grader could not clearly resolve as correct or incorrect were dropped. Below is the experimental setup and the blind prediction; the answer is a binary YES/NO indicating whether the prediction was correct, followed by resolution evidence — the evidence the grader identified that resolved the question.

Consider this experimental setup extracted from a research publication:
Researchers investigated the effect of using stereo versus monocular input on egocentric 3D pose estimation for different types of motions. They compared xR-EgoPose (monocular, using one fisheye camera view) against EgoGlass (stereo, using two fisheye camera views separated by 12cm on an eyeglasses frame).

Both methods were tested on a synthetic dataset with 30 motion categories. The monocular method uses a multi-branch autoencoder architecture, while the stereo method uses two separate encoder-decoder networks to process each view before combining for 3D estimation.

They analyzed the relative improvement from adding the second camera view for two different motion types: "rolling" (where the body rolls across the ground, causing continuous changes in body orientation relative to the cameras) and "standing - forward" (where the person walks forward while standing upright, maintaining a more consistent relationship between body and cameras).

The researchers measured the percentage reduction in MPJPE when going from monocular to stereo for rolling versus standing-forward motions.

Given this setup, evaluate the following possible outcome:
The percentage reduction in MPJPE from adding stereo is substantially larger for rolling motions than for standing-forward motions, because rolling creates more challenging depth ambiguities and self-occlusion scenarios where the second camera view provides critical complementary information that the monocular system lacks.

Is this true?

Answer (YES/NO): NO